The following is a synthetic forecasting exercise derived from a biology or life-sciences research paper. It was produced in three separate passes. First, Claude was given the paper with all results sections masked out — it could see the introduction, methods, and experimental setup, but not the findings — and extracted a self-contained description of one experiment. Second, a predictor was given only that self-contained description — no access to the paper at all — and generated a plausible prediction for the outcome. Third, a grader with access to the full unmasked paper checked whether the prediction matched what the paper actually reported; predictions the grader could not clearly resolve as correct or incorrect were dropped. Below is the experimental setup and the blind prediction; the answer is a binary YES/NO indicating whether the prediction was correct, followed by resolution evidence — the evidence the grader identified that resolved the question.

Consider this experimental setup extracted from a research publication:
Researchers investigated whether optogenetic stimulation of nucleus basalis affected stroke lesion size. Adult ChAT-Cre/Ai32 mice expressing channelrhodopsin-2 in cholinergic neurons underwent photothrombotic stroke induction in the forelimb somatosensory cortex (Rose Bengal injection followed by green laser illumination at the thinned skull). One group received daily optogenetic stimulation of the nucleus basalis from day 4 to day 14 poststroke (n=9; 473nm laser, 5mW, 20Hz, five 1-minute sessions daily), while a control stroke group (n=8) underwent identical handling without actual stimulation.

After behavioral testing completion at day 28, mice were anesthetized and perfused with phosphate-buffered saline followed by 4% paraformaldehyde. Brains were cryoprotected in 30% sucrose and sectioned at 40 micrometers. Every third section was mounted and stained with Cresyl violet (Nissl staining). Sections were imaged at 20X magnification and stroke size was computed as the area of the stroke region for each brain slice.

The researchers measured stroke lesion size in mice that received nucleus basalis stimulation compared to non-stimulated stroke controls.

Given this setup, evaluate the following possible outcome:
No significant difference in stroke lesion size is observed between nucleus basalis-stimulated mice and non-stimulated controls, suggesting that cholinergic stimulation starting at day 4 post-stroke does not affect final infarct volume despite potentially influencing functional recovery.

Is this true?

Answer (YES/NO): YES